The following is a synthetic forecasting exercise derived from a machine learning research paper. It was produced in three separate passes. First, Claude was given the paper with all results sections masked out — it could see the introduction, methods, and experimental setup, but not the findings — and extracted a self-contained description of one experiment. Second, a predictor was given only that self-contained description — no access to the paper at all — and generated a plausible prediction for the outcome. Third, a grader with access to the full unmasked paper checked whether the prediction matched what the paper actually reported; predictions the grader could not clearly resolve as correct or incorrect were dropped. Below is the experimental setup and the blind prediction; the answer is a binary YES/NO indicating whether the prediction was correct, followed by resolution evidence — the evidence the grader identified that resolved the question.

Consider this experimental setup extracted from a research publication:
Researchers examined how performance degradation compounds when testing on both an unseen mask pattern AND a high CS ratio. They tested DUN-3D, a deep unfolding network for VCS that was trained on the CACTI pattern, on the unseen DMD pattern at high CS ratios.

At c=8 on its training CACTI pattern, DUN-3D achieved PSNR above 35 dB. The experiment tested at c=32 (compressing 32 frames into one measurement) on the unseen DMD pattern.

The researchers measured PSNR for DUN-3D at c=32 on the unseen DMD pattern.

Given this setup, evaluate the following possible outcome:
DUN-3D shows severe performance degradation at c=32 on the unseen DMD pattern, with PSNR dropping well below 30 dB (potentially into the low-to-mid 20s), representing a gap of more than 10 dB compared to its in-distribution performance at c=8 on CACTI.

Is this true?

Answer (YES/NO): NO